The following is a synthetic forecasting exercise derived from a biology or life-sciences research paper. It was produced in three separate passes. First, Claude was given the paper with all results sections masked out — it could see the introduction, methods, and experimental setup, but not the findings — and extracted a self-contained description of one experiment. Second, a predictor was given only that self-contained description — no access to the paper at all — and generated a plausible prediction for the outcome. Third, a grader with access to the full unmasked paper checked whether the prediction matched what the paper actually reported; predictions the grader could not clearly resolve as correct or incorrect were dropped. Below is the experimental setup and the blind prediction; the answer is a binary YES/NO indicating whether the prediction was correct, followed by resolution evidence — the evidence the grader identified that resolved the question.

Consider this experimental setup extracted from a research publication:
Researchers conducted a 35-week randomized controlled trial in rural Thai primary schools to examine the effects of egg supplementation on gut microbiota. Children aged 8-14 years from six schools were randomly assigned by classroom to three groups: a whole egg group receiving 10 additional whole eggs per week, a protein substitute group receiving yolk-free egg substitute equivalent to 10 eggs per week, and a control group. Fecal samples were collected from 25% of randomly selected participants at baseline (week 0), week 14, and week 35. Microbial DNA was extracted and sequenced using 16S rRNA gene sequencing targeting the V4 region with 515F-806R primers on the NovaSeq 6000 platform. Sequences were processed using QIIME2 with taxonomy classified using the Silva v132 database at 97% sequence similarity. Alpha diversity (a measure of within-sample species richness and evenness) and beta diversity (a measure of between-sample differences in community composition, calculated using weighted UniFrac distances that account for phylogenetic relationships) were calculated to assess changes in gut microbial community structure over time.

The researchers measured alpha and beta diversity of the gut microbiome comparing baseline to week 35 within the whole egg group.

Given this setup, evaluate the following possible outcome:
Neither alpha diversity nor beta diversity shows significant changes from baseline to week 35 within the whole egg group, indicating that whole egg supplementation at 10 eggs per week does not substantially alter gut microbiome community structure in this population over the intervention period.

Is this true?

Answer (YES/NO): YES